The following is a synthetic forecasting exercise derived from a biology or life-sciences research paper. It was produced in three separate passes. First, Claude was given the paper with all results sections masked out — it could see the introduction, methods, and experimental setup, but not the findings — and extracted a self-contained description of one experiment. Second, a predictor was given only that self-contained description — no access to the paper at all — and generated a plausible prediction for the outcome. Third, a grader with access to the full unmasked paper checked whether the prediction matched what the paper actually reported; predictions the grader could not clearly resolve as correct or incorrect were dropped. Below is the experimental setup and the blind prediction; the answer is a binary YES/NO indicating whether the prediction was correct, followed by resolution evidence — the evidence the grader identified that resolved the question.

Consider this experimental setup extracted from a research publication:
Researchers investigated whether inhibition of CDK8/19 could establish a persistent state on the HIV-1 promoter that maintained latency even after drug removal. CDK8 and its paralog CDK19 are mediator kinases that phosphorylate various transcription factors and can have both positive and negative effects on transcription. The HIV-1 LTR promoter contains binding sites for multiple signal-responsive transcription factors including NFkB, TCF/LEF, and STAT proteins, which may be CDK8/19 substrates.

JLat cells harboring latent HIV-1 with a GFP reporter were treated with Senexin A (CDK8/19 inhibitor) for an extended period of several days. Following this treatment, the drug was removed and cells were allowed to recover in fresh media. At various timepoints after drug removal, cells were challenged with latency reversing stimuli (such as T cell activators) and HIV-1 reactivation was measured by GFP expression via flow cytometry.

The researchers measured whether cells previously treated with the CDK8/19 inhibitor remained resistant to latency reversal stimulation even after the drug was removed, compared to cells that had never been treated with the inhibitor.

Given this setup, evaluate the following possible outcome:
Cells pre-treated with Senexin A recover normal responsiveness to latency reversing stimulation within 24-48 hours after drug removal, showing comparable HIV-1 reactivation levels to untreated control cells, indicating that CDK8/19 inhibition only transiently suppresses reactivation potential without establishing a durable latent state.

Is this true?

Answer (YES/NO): NO